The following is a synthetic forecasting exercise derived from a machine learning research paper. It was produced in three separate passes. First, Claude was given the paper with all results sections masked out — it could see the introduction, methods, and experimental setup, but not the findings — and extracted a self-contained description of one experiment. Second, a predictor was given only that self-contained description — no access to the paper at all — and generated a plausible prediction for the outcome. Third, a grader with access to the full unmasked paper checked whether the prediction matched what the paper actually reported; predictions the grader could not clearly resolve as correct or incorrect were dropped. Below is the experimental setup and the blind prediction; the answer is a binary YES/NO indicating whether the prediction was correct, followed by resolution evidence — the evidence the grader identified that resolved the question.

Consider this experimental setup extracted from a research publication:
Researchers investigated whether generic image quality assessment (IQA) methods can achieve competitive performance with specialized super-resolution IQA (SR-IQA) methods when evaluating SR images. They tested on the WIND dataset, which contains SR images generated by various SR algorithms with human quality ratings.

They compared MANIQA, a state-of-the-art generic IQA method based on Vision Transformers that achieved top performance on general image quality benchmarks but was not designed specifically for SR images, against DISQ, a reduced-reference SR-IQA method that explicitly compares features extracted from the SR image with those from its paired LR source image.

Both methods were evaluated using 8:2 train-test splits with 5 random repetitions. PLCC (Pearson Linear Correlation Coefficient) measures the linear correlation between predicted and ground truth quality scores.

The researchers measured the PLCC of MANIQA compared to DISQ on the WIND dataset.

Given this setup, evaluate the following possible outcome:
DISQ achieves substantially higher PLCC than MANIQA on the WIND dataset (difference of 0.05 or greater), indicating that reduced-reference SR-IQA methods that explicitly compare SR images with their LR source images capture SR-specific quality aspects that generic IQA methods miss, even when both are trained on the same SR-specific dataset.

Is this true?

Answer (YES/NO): NO